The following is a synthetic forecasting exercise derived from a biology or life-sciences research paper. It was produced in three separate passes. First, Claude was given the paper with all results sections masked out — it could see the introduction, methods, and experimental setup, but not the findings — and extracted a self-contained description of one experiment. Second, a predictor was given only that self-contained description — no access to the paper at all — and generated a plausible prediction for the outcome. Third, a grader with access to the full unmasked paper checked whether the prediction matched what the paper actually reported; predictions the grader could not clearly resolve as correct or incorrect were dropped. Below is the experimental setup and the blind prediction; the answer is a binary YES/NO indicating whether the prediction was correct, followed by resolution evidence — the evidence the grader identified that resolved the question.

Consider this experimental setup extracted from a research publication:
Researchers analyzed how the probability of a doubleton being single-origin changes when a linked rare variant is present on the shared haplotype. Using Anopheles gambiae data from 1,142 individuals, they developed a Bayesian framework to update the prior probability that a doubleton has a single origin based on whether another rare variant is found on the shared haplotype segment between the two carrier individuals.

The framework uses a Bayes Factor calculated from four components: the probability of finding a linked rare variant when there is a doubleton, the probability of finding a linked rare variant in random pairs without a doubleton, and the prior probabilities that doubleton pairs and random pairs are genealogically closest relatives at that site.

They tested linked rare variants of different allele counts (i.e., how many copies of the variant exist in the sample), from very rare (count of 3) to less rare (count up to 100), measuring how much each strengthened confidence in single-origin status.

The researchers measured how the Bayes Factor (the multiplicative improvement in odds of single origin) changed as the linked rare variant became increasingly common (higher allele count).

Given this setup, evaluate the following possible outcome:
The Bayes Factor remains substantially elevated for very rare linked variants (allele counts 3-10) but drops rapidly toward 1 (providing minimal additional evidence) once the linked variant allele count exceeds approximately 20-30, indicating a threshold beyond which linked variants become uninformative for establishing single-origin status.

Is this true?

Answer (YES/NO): NO